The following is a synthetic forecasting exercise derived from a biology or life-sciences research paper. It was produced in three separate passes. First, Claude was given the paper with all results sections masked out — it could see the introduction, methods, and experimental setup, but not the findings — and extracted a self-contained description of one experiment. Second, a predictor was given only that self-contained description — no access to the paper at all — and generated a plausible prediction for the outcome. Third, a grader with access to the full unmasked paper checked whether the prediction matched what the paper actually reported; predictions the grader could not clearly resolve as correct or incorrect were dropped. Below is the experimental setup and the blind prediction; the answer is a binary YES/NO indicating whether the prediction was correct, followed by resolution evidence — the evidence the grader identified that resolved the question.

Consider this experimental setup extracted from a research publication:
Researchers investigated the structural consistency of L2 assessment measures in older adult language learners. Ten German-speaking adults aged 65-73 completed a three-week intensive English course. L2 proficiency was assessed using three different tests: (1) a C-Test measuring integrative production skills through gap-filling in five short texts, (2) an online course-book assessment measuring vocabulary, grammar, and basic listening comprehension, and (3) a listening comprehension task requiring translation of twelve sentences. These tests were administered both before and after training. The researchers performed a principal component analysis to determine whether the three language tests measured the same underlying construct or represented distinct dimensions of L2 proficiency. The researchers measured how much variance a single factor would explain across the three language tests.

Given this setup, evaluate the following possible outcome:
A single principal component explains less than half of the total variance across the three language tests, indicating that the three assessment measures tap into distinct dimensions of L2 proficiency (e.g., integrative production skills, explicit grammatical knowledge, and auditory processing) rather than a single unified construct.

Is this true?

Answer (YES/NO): NO